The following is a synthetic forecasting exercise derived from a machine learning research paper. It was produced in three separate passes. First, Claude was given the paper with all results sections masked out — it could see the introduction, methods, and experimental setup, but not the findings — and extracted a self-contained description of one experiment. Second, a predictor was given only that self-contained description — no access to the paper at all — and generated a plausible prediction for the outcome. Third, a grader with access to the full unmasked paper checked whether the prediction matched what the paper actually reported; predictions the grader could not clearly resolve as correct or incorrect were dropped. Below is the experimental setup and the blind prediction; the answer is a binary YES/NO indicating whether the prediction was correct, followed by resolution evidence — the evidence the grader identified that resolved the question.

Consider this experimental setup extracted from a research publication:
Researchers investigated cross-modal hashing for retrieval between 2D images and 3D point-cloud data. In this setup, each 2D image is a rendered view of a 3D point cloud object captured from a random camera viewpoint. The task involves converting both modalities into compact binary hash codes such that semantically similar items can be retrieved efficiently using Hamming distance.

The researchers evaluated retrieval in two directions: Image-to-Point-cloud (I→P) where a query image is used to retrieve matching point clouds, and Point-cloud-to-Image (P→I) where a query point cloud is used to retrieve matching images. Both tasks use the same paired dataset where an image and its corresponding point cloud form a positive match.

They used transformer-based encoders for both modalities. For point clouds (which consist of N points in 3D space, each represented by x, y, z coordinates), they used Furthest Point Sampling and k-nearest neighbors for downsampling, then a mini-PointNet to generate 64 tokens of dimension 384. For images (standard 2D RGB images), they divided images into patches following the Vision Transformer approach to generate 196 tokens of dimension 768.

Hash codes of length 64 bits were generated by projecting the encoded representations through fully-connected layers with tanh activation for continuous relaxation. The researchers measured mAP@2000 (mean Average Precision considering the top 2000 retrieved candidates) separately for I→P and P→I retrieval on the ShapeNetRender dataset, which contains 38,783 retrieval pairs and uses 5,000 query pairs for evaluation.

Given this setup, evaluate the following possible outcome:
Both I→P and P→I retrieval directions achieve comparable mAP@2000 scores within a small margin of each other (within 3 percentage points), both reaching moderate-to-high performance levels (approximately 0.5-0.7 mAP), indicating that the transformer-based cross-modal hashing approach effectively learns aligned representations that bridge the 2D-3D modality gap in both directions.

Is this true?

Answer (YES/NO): NO